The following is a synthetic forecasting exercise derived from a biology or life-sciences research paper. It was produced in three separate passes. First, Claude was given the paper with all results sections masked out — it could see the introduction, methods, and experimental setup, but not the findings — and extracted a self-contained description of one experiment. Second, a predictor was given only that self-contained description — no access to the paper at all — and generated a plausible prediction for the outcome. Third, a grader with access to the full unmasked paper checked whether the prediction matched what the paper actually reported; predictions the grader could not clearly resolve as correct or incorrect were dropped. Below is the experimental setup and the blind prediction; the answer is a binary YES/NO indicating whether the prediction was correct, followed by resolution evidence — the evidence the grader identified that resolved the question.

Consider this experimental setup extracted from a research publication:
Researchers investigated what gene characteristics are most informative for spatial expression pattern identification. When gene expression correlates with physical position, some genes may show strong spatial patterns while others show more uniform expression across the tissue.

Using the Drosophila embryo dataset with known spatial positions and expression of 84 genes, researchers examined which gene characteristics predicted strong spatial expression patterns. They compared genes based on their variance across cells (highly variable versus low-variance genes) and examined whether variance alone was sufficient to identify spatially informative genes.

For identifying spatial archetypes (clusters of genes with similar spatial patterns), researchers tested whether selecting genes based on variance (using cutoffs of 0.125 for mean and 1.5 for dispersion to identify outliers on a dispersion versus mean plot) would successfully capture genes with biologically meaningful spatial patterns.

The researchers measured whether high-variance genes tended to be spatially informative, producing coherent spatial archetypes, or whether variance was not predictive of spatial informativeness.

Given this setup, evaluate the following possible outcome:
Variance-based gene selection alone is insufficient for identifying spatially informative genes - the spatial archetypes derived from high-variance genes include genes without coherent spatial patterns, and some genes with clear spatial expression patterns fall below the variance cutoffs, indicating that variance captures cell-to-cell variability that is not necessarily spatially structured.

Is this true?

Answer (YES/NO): NO